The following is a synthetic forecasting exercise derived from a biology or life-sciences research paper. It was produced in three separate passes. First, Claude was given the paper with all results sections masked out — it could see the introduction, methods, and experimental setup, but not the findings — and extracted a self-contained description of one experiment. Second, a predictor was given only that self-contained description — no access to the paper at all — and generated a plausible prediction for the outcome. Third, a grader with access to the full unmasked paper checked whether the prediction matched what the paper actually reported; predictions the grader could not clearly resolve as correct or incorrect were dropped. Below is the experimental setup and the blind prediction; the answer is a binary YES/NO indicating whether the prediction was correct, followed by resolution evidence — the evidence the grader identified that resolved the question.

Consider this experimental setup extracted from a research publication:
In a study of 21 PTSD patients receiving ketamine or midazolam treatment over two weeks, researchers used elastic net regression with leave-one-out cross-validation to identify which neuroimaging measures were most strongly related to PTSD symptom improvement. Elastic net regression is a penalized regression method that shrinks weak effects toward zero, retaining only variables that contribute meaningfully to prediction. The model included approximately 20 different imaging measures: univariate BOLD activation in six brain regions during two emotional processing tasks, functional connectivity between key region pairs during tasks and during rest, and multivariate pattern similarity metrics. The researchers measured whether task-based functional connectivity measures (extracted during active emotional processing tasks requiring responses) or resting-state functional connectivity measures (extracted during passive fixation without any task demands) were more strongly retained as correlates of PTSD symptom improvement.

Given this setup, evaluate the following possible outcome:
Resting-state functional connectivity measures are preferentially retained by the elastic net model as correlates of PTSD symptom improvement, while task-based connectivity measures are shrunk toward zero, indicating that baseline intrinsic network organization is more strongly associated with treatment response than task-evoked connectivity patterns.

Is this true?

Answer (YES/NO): NO